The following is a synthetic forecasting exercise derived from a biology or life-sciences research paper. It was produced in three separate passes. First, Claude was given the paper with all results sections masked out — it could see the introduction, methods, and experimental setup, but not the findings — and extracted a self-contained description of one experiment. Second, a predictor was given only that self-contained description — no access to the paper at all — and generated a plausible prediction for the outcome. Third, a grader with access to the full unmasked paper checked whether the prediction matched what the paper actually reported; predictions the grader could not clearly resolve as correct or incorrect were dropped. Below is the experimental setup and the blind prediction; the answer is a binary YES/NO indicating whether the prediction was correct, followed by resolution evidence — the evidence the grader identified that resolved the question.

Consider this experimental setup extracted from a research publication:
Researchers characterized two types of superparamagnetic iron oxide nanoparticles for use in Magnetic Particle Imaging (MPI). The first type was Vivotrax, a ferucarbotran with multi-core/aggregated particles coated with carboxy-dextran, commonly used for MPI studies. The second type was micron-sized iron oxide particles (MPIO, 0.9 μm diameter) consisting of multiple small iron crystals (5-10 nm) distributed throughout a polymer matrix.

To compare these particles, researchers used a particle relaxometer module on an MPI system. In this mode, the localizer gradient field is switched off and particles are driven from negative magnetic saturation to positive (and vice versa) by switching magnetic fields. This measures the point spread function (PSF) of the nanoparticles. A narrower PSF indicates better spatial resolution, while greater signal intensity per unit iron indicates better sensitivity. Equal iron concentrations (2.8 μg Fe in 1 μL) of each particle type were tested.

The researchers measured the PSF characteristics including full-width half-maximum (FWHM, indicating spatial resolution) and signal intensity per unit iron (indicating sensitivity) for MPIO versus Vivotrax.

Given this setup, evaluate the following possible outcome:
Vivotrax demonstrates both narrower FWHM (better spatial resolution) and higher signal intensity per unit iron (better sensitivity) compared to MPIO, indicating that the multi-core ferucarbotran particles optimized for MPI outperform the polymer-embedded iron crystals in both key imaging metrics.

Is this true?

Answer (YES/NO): NO